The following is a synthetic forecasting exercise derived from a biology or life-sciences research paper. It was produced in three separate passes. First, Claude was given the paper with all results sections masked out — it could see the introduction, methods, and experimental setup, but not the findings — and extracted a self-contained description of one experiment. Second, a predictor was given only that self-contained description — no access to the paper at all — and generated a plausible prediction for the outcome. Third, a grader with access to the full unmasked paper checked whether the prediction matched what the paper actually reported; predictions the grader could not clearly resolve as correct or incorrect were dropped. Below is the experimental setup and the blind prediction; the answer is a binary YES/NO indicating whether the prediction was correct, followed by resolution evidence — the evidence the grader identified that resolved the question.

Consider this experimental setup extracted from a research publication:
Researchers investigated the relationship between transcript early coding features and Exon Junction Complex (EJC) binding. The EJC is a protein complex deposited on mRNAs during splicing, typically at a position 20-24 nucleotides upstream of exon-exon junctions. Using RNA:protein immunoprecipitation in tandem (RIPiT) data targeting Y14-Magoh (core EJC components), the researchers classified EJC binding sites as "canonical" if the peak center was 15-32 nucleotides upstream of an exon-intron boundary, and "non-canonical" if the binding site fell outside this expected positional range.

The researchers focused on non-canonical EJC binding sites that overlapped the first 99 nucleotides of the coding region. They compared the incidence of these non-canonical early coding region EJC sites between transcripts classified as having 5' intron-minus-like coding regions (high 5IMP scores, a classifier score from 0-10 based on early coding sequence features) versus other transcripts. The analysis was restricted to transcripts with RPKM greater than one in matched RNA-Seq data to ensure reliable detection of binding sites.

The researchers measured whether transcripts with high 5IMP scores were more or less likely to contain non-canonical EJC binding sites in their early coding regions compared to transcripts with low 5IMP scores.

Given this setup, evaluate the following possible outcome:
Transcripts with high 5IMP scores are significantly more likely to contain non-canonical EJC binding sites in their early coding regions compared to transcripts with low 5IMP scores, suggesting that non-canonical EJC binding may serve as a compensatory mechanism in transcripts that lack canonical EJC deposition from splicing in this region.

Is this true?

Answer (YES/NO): YES